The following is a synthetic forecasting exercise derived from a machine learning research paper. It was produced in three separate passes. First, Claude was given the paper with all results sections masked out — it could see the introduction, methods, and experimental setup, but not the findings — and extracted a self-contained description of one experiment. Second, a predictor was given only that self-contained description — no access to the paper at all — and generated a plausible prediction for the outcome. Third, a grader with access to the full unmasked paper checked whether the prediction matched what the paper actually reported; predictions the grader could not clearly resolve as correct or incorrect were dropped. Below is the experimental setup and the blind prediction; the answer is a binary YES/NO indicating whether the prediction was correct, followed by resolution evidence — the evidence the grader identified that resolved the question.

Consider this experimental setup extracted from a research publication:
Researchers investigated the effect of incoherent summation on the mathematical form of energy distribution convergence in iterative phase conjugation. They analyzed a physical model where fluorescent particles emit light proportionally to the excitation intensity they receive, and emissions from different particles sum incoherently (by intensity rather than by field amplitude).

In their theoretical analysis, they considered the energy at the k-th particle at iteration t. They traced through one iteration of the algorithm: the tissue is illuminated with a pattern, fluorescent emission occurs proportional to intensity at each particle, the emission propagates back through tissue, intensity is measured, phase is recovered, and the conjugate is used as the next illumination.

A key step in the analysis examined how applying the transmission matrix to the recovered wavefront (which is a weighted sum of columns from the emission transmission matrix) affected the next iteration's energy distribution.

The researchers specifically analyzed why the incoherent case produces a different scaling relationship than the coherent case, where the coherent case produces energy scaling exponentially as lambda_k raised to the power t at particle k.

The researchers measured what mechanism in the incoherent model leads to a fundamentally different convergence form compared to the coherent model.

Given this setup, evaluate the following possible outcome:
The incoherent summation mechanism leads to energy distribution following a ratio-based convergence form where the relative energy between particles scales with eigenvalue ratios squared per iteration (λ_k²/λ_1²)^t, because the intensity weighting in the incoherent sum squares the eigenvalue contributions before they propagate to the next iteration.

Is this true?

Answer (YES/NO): NO